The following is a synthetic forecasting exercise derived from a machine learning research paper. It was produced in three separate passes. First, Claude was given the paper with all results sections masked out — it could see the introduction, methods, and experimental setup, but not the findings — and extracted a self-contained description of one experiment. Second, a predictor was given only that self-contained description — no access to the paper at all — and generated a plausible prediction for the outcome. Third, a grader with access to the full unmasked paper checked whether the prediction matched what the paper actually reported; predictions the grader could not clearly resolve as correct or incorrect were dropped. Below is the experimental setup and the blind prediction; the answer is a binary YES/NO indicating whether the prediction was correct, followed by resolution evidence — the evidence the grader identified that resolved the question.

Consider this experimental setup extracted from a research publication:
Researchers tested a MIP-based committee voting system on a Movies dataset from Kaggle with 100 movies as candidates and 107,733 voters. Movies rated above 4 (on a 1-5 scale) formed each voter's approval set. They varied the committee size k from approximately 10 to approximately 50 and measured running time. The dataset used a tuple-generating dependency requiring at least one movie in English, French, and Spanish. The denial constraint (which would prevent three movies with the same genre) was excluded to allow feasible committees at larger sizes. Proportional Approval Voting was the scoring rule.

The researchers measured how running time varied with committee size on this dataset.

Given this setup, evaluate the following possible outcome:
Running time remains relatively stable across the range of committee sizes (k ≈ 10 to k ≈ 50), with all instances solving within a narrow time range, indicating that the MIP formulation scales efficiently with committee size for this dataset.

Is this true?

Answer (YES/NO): NO